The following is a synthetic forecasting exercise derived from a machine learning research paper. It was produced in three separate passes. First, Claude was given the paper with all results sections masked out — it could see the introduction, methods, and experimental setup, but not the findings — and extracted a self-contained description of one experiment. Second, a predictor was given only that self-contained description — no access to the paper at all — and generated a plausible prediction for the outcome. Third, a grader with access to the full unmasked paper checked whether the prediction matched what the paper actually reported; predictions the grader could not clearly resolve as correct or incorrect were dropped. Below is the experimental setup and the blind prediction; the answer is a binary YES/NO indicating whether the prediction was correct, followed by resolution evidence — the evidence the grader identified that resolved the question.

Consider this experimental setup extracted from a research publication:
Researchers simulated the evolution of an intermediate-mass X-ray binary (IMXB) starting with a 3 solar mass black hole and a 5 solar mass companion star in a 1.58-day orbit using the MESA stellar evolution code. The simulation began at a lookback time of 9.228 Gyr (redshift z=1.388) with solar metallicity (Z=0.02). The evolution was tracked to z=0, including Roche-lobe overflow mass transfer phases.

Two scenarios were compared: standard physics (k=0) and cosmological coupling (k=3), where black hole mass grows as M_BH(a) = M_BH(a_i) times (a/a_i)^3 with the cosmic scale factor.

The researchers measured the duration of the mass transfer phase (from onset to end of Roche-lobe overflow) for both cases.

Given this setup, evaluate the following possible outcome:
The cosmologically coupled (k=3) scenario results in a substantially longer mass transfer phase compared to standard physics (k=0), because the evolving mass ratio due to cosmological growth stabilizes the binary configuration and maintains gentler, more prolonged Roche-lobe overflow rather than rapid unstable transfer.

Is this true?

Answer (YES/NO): YES